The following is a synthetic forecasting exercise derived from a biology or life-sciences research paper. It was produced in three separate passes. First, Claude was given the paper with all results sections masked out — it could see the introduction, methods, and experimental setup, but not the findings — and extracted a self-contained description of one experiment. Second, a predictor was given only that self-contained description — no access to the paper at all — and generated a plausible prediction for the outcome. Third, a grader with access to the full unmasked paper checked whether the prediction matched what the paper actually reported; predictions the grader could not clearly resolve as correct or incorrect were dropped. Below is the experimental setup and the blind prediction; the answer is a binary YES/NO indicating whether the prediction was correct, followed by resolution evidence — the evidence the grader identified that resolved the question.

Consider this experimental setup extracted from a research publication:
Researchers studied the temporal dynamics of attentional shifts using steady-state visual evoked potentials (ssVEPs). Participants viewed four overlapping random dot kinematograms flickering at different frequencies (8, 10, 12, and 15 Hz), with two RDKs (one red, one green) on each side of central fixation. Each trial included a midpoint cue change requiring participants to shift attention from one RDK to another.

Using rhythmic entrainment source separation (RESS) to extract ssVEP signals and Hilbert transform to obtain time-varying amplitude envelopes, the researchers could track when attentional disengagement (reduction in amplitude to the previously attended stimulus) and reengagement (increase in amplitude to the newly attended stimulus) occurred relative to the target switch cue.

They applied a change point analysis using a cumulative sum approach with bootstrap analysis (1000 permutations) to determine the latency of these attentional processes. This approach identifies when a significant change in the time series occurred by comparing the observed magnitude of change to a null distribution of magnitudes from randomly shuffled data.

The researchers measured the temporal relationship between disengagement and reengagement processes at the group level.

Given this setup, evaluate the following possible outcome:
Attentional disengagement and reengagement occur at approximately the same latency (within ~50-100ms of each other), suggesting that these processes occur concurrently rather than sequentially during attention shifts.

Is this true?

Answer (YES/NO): NO